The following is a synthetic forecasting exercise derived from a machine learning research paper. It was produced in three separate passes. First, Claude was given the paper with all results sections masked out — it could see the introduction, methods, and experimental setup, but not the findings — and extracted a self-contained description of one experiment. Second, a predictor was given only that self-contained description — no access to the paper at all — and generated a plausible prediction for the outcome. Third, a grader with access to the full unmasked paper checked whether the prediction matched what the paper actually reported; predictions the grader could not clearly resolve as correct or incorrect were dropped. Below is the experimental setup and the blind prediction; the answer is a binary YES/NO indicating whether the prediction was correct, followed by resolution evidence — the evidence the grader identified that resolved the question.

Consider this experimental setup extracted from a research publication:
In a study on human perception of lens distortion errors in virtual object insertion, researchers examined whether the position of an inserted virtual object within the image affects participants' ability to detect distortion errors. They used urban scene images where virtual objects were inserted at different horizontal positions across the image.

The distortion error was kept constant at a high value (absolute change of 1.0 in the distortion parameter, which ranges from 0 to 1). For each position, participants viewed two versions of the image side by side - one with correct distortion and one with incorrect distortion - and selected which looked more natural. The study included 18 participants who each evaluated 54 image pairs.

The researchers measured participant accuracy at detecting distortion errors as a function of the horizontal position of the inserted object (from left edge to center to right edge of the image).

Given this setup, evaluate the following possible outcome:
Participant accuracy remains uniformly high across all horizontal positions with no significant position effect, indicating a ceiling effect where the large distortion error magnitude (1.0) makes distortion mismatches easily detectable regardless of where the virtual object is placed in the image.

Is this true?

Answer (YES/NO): NO